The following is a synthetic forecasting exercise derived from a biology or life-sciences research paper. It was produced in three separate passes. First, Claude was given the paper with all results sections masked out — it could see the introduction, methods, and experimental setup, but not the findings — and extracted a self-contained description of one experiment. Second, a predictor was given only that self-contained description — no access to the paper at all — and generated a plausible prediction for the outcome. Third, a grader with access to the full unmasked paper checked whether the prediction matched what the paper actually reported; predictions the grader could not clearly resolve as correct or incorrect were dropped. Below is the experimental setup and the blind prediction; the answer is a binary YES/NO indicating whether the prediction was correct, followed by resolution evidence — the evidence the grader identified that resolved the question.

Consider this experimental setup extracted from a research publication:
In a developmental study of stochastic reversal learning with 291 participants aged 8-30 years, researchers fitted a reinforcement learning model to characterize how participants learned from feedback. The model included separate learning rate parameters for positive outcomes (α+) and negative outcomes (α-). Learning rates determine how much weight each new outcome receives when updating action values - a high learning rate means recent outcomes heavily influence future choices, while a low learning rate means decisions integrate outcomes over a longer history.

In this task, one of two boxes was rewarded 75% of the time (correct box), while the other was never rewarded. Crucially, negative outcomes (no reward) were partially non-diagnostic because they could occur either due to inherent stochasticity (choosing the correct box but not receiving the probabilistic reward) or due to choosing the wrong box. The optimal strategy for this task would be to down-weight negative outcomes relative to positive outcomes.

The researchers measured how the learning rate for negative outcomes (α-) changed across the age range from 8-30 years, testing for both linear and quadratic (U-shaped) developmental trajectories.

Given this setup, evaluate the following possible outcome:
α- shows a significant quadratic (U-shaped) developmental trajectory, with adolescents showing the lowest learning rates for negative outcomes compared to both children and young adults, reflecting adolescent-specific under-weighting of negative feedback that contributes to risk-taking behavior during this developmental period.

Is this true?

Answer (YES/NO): NO